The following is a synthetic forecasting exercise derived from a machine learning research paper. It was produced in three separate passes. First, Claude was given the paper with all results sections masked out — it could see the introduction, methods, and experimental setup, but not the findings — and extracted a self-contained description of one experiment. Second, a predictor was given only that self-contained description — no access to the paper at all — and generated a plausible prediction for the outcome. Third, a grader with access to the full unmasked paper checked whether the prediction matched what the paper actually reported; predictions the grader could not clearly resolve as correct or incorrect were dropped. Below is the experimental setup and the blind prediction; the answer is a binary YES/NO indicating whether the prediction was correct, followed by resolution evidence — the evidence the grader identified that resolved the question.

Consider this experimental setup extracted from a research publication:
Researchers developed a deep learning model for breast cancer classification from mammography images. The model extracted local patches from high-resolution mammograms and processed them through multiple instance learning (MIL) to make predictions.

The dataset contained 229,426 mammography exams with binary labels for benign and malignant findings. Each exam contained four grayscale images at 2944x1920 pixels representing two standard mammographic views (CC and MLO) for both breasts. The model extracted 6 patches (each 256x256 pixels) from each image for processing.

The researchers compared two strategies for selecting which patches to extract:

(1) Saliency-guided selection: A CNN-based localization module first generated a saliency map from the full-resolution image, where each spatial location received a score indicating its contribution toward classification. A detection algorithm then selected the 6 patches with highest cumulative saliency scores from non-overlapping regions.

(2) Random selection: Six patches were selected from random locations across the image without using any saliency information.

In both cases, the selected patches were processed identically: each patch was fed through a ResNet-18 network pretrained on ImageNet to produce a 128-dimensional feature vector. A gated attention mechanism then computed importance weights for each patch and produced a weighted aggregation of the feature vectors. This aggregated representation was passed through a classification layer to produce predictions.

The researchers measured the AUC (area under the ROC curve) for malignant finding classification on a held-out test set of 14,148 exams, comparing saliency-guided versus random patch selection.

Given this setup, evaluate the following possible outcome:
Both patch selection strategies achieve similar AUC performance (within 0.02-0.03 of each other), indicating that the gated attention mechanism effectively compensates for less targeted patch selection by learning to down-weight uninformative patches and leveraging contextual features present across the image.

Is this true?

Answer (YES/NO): NO